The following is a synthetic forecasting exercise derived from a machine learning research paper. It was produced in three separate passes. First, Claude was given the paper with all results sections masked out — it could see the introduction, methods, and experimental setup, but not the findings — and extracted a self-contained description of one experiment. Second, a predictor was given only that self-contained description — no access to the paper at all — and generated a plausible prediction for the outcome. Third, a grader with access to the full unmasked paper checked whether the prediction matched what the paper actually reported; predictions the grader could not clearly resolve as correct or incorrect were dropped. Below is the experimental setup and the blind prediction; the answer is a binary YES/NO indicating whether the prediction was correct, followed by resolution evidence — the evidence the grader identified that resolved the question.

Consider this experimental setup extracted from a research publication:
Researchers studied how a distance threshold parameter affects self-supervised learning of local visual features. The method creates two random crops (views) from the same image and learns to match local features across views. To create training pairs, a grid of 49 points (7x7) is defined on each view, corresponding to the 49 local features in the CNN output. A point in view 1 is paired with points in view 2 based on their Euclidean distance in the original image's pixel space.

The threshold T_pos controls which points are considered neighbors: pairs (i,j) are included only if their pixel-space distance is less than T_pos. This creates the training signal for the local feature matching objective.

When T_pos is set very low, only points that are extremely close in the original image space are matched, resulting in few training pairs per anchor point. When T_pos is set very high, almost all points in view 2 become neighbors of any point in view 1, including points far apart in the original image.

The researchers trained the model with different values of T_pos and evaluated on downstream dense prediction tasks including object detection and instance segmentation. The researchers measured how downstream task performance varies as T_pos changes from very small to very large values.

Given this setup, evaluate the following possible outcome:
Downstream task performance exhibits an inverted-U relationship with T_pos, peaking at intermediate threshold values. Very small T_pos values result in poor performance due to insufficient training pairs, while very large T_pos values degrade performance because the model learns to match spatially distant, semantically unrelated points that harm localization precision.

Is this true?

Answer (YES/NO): YES